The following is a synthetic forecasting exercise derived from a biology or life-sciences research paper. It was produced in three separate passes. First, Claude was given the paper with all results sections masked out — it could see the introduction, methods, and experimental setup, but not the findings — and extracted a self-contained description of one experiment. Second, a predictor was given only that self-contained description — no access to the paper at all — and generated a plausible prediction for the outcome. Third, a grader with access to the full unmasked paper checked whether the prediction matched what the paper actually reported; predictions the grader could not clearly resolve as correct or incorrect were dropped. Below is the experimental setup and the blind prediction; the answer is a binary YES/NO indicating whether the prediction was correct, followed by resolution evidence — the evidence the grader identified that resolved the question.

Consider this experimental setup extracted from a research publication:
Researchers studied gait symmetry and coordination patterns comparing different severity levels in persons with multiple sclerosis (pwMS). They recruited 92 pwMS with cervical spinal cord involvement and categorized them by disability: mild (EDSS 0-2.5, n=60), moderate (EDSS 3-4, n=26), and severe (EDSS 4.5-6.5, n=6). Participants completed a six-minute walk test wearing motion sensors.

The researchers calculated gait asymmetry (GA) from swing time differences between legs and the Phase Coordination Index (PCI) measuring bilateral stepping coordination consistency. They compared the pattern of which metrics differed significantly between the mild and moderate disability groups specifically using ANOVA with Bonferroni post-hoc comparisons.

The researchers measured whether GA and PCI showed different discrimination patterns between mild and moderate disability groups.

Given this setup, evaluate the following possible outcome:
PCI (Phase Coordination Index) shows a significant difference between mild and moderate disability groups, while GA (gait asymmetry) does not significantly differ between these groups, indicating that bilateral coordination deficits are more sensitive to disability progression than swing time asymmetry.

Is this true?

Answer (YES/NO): YES